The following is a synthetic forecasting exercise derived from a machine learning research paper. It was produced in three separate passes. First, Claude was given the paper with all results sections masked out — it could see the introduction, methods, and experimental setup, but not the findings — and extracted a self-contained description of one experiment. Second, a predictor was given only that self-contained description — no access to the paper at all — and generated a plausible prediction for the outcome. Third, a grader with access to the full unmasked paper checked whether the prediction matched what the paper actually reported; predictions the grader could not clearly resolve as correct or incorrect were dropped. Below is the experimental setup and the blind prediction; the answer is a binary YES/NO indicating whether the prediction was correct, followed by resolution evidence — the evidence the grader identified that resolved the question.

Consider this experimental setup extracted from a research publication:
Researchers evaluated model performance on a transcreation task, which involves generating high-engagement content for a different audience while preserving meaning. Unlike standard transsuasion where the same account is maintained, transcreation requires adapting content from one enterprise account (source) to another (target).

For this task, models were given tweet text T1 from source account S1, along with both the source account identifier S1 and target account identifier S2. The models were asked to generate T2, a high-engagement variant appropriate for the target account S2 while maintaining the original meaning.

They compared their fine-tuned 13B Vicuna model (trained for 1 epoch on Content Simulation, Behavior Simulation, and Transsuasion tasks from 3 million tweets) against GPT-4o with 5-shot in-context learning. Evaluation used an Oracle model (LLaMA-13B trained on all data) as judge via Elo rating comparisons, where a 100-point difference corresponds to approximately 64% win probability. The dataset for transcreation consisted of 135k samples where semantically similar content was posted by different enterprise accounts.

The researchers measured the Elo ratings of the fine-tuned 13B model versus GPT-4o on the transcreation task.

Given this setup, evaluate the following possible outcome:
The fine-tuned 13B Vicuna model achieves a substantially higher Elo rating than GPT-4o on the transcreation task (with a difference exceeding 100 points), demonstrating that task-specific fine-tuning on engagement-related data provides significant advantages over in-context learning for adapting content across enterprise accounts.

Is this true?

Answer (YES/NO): NO